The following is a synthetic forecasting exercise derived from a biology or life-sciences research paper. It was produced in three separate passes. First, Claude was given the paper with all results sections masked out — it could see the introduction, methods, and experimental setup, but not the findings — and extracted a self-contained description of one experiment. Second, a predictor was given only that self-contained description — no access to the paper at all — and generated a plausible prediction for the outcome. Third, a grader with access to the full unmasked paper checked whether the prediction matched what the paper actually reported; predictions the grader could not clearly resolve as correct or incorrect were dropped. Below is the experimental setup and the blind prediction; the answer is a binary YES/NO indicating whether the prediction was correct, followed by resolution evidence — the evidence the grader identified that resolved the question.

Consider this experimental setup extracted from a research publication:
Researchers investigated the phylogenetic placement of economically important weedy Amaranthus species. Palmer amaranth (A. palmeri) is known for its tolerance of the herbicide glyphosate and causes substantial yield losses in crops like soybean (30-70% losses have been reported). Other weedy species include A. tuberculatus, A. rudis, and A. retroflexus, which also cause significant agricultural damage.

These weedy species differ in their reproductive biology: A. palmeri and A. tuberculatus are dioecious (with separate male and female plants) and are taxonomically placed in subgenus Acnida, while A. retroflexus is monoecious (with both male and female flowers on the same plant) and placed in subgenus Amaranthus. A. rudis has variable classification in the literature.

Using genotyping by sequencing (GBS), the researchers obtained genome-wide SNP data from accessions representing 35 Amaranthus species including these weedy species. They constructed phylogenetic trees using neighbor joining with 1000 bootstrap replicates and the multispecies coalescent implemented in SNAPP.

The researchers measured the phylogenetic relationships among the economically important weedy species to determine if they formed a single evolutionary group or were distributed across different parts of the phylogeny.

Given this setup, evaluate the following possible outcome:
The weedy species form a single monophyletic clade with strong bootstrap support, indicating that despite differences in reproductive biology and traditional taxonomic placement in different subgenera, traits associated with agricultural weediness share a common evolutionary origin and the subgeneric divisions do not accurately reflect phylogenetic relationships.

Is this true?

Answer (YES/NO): NO